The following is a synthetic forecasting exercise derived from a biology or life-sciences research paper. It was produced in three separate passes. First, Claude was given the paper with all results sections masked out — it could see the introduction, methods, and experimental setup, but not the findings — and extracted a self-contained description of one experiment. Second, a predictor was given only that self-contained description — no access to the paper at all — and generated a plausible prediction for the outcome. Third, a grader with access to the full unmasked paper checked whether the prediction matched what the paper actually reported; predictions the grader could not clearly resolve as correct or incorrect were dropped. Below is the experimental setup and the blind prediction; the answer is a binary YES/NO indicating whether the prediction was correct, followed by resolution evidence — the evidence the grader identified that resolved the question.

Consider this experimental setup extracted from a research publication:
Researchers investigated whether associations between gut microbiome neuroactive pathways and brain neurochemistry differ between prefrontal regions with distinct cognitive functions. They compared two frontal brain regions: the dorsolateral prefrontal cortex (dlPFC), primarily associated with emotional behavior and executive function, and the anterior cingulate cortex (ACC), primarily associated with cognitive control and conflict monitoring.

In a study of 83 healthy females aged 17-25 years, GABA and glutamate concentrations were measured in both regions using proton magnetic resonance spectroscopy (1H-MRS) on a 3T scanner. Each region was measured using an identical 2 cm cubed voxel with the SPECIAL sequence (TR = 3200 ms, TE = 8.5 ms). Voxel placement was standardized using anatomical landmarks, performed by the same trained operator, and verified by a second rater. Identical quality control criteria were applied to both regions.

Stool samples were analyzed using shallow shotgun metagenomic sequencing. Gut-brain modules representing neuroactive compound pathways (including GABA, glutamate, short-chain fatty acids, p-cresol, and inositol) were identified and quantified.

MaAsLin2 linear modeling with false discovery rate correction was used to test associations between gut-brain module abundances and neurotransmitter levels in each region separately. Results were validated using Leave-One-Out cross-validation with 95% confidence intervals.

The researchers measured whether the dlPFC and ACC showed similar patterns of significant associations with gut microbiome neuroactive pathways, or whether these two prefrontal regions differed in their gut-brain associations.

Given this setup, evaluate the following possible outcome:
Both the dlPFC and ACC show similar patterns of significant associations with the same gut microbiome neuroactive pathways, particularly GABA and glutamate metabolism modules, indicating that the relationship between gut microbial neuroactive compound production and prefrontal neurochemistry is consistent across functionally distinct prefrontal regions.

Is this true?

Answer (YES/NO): NO